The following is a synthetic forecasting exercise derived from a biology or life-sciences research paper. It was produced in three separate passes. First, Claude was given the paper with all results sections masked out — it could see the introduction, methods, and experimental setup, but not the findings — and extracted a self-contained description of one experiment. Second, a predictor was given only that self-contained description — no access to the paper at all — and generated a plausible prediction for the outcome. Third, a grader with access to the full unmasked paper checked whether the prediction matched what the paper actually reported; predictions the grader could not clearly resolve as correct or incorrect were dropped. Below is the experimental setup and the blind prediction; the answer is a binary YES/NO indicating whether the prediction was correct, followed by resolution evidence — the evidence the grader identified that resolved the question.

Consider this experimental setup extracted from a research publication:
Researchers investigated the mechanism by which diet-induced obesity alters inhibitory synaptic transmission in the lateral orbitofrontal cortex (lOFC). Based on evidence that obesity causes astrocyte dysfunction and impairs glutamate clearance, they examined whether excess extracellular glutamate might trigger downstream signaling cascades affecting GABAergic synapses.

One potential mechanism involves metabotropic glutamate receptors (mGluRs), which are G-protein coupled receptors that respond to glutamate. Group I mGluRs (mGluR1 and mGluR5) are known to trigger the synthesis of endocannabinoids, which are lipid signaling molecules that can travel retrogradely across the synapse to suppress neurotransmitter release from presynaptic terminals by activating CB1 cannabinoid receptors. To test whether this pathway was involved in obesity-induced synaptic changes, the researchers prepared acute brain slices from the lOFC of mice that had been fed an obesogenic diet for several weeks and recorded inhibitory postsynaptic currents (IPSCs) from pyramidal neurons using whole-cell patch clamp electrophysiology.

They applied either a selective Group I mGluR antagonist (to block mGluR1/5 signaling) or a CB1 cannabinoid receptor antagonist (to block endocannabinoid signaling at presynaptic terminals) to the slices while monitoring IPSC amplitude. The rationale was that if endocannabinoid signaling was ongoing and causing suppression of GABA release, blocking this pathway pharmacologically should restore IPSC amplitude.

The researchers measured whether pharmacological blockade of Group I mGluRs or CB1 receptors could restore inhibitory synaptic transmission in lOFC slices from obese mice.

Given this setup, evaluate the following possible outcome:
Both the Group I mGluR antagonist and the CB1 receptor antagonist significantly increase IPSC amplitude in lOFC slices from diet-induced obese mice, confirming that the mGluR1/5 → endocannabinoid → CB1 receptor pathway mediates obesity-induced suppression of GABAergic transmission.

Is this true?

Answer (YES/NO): YES